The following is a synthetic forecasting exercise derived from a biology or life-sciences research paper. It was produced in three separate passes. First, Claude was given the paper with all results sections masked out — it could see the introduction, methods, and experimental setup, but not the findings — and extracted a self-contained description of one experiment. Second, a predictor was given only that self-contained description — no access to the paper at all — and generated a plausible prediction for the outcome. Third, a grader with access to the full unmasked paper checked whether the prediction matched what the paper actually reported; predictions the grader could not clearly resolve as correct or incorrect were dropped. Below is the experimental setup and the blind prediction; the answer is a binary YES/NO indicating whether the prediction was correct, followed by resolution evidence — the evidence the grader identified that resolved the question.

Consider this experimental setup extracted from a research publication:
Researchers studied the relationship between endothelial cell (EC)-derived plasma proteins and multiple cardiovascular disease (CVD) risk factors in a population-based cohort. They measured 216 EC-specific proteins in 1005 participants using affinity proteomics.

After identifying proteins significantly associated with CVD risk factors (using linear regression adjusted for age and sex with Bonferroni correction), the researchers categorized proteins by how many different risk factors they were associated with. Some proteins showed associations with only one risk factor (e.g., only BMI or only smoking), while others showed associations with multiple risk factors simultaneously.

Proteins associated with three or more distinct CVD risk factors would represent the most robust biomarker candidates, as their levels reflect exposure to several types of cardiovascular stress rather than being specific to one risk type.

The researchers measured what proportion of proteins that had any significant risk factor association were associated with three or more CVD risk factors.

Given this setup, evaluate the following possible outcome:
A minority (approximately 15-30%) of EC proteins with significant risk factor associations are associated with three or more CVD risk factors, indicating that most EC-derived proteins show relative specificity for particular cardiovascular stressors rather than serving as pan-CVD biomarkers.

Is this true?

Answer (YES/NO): YES